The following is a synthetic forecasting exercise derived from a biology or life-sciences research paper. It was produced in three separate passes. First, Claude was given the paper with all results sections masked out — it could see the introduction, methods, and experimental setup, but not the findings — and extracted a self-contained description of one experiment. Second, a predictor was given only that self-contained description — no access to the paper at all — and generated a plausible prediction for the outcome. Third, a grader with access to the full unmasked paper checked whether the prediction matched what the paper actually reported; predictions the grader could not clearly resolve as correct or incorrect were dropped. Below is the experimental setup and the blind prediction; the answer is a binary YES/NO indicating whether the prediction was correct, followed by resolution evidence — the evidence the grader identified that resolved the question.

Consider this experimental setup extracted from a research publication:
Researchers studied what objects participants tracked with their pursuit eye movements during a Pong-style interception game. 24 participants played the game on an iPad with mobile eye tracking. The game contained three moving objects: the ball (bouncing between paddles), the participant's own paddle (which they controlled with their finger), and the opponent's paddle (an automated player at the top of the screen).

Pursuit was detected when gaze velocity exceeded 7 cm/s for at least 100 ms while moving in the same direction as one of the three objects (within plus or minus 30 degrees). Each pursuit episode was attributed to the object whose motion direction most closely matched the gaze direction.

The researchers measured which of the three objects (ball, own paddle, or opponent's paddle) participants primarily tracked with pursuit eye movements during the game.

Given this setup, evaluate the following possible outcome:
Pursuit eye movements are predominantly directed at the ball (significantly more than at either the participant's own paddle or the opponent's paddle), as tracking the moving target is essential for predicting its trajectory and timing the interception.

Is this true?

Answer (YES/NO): YES